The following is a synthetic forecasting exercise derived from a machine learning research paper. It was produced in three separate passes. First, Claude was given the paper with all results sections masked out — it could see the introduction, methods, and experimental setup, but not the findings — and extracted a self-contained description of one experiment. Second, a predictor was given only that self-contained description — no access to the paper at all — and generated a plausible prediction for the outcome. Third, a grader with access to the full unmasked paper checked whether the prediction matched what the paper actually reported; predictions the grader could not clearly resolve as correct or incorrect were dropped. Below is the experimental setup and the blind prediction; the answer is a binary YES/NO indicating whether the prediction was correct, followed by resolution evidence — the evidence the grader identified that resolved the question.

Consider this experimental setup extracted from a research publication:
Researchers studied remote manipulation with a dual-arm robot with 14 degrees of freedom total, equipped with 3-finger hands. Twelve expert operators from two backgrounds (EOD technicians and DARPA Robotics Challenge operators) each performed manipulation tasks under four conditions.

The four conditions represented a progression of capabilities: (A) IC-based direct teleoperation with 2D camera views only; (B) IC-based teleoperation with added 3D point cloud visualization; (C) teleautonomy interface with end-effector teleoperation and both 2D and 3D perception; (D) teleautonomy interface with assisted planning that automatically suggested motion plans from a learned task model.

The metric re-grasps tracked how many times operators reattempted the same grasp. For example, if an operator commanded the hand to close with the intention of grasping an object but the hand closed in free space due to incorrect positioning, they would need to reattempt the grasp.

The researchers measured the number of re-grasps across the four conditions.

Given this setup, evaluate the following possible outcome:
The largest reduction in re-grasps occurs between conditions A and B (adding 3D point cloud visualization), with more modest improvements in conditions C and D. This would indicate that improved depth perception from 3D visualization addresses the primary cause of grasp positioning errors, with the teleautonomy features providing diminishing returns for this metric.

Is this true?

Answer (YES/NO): NO